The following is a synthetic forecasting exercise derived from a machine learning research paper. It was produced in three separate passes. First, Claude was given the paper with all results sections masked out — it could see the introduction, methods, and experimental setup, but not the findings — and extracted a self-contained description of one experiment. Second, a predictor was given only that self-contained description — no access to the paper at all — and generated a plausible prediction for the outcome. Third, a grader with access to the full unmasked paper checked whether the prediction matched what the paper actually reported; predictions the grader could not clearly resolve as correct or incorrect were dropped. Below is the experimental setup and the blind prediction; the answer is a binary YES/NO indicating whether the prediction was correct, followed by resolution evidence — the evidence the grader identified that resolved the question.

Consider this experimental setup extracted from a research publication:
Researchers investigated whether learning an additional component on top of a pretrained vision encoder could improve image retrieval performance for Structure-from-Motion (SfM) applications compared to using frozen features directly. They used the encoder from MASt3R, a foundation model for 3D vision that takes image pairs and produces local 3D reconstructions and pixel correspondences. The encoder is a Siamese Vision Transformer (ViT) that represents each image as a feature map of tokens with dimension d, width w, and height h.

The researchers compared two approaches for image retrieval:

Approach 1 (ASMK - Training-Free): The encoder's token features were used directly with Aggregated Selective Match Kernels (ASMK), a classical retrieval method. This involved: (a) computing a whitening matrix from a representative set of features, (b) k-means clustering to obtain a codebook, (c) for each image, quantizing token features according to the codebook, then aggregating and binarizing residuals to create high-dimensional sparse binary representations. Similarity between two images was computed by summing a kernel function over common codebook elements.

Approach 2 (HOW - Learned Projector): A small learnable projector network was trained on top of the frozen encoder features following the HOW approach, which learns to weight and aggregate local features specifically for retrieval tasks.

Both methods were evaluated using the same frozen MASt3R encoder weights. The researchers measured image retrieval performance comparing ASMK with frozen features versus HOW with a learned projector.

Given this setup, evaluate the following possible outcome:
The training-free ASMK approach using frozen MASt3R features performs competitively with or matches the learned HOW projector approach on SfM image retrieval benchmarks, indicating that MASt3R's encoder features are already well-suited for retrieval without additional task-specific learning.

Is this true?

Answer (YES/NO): YES